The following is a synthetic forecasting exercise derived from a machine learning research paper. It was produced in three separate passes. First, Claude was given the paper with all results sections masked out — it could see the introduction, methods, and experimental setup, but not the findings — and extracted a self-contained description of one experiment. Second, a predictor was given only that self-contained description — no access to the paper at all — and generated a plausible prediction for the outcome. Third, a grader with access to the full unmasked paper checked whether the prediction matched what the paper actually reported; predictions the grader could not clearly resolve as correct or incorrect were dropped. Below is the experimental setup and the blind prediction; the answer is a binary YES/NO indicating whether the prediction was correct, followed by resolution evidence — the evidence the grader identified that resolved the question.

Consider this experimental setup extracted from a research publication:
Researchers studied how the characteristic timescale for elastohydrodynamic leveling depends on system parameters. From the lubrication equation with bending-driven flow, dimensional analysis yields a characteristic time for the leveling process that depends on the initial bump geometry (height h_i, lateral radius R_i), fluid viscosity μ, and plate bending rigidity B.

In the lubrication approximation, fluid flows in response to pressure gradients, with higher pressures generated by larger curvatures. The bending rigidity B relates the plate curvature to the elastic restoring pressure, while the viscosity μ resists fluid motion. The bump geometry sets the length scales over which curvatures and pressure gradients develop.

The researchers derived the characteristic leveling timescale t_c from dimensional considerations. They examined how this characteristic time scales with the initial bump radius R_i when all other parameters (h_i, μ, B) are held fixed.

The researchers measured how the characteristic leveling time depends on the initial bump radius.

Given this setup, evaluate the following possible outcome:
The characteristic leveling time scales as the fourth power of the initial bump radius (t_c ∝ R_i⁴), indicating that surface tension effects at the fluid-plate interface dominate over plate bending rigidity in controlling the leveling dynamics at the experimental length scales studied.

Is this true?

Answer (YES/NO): NO